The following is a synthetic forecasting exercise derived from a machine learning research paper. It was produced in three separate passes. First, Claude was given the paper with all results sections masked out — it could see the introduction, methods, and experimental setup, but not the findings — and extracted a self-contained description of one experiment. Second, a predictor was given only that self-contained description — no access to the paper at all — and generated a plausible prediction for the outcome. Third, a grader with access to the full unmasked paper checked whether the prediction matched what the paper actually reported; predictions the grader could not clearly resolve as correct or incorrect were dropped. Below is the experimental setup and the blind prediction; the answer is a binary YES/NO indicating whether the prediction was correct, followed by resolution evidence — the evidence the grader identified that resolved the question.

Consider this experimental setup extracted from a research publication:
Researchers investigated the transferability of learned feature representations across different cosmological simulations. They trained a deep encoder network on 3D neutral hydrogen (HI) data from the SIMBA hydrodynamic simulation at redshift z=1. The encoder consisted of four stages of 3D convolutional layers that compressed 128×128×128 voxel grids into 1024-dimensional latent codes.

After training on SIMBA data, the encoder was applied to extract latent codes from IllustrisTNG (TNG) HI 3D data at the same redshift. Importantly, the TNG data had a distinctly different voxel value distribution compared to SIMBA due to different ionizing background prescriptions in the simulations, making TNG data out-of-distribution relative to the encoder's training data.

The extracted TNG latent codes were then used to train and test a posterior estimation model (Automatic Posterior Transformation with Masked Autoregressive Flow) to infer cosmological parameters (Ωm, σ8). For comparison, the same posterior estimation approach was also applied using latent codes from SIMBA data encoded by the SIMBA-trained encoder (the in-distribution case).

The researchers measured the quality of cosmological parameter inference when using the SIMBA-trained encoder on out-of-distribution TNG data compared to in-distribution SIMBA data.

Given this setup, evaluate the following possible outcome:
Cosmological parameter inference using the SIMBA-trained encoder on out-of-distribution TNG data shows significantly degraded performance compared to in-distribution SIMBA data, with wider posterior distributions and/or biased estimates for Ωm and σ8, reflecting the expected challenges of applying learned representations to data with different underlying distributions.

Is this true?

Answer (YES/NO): NO